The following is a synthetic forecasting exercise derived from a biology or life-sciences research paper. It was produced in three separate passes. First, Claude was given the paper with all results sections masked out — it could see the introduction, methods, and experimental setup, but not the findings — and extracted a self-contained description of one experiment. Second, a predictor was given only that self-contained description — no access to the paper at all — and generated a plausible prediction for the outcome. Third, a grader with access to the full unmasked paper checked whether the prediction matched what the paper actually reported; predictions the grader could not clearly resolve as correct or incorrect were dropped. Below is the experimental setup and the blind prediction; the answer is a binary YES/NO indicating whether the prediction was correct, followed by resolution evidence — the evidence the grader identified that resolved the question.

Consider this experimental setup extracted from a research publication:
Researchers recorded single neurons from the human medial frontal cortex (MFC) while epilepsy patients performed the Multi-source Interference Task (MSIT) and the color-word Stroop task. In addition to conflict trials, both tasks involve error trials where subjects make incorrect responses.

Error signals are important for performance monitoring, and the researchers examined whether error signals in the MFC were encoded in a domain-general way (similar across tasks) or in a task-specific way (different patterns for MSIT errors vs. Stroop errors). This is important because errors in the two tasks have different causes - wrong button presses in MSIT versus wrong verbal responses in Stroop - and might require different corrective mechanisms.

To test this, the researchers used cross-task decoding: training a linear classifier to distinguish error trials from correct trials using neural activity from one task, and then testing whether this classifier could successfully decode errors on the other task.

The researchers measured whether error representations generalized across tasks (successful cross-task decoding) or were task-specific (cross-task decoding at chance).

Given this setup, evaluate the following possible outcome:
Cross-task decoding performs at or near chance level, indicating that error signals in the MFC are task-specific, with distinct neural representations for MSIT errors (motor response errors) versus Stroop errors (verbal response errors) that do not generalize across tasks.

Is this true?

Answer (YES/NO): NO